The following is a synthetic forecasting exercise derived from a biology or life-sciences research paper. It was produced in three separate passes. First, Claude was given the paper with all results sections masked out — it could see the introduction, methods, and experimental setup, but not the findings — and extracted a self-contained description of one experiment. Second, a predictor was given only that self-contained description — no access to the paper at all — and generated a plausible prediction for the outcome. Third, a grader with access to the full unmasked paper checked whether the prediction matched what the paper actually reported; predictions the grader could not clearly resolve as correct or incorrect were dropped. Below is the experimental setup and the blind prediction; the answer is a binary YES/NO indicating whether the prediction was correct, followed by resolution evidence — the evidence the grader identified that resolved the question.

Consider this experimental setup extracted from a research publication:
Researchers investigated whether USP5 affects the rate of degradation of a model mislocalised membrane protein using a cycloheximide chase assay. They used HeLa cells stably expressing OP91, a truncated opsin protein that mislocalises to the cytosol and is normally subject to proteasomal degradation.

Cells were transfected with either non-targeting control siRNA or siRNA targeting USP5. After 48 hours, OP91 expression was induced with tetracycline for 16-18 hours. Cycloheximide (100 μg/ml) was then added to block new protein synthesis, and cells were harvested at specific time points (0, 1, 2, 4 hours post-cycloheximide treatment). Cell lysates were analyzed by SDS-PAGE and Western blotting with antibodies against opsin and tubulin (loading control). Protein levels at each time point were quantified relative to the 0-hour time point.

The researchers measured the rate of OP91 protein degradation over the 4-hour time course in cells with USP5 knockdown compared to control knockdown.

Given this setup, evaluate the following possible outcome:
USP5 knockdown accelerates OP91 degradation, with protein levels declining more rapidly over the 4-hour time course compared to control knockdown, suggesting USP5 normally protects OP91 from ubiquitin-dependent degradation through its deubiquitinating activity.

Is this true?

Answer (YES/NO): NO